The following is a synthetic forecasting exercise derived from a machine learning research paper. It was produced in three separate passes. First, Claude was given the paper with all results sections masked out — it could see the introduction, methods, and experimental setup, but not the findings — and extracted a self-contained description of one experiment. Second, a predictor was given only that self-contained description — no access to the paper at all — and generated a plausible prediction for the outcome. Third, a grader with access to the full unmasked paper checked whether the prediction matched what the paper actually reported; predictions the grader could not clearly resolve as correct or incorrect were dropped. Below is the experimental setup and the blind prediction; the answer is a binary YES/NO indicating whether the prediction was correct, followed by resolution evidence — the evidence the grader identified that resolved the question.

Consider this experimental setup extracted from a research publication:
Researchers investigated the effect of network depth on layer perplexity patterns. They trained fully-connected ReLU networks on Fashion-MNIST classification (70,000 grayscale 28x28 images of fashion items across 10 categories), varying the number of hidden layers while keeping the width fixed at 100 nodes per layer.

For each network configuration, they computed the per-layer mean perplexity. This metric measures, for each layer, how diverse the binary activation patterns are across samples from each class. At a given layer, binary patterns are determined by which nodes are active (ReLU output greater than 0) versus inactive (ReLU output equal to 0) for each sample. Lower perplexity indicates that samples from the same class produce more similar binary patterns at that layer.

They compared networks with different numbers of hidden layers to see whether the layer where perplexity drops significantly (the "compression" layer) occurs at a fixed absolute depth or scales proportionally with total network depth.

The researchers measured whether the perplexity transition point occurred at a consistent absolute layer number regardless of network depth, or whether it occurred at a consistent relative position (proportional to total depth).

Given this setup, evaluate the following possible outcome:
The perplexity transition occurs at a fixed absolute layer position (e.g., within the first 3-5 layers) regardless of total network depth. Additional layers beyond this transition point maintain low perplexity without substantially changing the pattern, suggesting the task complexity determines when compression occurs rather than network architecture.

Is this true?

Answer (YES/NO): YES